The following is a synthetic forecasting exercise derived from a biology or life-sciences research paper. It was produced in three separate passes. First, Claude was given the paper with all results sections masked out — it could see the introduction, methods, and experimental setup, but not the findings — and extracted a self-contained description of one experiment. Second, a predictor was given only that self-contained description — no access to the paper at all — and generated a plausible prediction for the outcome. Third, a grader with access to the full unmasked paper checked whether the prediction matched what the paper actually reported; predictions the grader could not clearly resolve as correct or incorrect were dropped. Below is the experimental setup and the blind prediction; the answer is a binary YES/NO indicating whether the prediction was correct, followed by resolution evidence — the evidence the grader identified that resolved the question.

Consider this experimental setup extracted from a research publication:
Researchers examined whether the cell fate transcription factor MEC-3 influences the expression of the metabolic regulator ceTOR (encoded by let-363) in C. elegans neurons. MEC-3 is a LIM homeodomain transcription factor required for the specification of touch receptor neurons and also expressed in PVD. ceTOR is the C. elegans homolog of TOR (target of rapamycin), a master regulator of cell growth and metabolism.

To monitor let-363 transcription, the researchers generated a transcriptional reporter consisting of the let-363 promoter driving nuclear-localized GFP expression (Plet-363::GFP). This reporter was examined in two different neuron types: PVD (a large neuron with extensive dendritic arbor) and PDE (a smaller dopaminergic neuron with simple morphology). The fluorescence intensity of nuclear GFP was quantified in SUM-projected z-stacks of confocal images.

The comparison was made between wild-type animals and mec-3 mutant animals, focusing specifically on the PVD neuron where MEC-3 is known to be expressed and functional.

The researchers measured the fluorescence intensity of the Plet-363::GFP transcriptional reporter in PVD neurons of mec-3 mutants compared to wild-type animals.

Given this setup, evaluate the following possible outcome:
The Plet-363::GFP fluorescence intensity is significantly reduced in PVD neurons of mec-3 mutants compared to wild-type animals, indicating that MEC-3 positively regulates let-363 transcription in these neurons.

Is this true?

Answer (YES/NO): YES